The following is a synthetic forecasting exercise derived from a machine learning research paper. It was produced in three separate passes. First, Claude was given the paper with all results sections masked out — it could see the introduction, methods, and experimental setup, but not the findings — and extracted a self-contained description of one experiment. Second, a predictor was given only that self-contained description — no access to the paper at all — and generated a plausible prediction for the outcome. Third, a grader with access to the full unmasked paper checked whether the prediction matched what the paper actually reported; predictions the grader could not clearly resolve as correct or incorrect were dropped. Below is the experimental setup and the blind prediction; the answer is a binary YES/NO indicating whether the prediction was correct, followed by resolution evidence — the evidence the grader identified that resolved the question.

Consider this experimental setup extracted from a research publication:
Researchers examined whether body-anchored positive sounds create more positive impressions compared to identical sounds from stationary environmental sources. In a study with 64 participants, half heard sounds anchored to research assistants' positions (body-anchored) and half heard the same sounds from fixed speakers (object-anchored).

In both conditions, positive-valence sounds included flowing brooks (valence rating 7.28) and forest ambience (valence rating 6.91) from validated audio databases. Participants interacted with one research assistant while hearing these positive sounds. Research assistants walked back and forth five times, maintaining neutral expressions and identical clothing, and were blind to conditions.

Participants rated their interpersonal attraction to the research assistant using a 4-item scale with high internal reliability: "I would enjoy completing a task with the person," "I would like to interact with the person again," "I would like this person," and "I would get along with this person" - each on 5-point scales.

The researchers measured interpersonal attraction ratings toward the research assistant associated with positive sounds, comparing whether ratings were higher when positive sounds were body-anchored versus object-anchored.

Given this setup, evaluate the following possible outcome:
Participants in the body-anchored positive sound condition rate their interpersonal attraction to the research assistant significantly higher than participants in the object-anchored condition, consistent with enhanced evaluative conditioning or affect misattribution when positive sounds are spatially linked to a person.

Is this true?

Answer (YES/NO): NO